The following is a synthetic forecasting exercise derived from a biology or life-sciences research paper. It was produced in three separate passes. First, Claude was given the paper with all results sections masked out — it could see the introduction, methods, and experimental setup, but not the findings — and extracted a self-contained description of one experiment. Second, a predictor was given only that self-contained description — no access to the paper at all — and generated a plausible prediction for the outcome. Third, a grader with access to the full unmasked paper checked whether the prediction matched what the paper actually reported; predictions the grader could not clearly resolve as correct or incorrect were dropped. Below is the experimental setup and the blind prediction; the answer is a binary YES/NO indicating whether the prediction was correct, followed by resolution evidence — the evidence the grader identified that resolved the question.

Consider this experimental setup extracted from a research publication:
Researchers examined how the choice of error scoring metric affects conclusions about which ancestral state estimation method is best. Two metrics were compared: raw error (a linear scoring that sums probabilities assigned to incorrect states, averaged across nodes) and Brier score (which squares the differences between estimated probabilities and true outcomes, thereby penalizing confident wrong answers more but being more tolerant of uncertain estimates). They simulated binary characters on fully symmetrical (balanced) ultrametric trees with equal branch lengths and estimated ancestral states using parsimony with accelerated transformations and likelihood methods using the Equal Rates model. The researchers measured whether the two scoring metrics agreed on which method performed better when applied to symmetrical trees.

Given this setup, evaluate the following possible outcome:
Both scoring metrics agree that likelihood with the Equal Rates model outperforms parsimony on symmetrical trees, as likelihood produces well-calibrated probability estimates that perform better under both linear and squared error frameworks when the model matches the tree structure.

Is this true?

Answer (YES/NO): NO